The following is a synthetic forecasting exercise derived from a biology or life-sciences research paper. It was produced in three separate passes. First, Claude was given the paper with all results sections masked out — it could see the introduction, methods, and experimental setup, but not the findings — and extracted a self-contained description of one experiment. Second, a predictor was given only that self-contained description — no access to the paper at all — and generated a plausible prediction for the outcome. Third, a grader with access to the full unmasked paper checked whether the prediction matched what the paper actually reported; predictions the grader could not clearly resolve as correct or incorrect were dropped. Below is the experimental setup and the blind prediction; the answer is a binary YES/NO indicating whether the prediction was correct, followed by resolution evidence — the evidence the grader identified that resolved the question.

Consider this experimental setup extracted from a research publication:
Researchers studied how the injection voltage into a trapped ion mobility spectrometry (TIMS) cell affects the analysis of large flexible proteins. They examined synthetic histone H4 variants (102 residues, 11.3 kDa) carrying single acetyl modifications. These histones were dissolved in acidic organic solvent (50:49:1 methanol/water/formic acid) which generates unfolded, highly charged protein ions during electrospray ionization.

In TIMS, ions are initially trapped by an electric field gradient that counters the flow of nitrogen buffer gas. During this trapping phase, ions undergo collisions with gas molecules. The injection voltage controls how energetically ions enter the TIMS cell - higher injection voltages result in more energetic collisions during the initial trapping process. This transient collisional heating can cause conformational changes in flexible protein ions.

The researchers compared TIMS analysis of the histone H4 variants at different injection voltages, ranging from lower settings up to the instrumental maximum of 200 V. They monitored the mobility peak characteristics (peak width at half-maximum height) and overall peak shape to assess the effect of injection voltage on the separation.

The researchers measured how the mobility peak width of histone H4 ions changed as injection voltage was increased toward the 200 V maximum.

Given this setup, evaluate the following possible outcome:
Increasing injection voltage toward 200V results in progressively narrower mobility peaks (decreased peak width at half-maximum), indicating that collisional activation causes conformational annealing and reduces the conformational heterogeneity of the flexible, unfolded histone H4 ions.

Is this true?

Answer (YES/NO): YES